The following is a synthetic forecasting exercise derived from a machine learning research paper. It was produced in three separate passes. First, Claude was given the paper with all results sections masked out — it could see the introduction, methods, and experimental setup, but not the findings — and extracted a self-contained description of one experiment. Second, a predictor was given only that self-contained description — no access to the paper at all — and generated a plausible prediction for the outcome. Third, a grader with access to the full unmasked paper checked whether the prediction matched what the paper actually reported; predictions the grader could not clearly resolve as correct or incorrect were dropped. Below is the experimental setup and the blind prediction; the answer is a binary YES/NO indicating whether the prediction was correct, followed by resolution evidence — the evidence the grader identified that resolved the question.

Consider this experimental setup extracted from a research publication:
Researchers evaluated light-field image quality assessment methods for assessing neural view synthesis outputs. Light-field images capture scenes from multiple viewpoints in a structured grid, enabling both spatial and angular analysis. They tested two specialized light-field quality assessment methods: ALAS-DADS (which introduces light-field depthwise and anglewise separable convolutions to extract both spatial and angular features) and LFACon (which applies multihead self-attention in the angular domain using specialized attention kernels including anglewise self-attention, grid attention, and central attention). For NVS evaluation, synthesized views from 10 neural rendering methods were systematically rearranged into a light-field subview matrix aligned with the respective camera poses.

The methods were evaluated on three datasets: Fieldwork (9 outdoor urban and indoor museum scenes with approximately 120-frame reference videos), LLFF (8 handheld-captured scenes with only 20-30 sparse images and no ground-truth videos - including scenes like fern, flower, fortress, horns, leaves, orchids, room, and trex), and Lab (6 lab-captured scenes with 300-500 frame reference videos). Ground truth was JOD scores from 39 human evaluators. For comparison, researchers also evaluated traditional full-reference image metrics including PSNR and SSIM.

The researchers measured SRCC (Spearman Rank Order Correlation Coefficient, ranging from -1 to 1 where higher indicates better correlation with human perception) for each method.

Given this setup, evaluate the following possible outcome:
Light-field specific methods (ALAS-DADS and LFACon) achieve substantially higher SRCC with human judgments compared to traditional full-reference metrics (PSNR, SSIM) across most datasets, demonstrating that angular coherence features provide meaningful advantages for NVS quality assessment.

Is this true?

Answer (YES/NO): NO